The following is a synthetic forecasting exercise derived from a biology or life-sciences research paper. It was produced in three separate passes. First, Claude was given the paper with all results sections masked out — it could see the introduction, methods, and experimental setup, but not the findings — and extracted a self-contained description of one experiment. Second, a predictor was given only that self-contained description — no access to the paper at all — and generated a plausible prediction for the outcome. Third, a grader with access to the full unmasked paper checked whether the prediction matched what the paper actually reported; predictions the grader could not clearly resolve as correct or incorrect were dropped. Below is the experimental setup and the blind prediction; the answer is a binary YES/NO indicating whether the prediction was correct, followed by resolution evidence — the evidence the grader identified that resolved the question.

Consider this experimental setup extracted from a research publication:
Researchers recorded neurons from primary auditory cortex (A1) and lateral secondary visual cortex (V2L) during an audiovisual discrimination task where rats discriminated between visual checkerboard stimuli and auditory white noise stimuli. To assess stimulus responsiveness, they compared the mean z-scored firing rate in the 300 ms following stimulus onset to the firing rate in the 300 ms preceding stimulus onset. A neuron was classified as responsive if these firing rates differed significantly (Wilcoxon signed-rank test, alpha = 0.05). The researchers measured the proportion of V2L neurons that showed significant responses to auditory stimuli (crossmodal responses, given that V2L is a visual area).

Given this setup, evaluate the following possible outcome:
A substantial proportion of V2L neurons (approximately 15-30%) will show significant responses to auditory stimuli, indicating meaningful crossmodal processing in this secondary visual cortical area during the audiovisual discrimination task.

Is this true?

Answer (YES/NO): YES